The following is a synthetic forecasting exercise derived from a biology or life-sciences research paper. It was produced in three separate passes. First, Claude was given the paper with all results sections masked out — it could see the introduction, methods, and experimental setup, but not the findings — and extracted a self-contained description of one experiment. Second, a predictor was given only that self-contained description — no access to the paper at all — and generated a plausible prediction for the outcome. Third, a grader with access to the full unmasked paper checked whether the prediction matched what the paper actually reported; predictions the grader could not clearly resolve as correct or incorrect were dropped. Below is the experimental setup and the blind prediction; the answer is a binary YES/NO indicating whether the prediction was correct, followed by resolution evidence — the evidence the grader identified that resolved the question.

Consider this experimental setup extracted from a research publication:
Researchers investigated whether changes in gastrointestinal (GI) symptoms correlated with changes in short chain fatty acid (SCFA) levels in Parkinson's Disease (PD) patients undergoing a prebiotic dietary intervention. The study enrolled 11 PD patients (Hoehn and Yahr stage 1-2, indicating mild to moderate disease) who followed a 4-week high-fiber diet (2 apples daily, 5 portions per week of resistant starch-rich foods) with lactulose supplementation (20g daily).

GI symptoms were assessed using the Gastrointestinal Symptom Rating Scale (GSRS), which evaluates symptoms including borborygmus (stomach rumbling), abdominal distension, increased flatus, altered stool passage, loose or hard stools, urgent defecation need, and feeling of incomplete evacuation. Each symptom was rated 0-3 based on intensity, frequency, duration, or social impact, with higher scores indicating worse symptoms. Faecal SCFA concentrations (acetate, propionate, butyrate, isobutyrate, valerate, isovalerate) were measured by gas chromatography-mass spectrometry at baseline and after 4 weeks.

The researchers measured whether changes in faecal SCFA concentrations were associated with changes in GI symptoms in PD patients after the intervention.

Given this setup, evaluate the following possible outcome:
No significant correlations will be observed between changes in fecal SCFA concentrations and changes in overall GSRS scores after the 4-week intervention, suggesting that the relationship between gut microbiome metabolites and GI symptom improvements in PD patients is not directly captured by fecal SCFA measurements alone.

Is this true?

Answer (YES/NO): NO